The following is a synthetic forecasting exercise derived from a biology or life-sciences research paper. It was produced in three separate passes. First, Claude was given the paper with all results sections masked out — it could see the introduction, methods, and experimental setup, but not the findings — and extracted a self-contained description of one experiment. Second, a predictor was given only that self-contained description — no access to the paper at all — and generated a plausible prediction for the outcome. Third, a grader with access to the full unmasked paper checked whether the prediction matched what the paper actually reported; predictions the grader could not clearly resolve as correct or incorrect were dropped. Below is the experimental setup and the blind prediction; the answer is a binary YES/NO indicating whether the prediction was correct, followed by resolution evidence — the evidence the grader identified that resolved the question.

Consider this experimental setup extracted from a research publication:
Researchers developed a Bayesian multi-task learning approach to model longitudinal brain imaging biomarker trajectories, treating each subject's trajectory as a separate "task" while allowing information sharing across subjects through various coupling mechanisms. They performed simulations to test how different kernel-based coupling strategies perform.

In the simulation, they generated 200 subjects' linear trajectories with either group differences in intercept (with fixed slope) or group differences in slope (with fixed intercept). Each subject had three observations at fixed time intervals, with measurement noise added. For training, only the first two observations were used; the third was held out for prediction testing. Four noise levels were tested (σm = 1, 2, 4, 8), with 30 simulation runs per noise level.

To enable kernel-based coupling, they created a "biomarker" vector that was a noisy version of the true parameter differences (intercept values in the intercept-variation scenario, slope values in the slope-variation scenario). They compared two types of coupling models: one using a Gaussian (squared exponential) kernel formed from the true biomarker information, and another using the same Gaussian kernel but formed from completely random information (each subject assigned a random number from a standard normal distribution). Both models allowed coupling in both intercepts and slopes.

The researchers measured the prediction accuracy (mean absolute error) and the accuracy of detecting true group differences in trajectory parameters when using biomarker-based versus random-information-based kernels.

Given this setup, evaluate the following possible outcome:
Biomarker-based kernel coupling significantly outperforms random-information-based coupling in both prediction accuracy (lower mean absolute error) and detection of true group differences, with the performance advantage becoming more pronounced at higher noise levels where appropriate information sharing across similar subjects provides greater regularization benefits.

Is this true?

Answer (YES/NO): NO